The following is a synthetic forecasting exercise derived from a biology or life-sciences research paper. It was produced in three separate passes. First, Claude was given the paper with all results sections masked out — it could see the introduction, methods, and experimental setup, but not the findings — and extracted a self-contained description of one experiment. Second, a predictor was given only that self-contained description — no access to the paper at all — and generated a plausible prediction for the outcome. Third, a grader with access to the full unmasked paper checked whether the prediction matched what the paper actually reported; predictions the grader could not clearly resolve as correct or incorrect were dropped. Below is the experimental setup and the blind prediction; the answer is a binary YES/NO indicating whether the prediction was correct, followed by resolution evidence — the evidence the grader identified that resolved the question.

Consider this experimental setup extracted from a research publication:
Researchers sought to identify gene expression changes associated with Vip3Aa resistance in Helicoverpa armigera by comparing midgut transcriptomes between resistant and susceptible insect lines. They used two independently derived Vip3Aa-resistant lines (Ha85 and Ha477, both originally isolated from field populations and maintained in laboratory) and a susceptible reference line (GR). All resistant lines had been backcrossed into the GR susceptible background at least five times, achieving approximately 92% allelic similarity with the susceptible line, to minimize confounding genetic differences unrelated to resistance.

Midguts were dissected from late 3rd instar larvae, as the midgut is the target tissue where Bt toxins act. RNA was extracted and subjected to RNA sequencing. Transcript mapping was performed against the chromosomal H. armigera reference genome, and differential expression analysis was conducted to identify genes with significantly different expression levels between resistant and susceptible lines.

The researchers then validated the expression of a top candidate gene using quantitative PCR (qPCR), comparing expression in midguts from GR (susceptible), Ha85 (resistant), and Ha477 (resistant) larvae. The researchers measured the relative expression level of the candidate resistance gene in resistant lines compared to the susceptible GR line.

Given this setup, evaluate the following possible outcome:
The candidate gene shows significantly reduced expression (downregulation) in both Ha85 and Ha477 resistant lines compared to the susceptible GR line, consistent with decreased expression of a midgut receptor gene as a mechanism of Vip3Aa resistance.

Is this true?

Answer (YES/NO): YES